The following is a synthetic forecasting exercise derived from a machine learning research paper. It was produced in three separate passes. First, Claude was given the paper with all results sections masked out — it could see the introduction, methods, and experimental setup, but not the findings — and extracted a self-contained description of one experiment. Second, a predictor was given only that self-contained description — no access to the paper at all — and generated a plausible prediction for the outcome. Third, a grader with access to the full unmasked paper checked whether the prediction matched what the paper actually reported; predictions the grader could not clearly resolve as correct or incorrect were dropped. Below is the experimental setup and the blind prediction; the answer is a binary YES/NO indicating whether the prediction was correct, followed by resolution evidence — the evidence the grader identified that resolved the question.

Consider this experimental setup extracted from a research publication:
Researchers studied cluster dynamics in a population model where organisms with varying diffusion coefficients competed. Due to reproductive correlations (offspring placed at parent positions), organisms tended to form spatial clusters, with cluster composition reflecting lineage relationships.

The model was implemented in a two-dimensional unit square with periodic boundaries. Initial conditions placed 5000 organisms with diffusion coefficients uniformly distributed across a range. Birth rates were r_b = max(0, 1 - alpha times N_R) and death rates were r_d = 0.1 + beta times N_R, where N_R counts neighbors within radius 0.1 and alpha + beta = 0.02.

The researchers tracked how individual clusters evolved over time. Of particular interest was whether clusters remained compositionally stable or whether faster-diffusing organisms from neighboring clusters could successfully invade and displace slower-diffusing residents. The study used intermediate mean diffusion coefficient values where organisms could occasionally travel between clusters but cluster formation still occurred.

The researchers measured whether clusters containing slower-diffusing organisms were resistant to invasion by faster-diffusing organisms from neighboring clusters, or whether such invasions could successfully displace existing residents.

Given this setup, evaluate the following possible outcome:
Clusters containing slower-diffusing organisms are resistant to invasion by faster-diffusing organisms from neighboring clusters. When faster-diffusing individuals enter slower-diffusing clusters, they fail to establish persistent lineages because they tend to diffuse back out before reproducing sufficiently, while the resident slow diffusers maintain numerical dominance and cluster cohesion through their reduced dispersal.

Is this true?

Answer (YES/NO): YES